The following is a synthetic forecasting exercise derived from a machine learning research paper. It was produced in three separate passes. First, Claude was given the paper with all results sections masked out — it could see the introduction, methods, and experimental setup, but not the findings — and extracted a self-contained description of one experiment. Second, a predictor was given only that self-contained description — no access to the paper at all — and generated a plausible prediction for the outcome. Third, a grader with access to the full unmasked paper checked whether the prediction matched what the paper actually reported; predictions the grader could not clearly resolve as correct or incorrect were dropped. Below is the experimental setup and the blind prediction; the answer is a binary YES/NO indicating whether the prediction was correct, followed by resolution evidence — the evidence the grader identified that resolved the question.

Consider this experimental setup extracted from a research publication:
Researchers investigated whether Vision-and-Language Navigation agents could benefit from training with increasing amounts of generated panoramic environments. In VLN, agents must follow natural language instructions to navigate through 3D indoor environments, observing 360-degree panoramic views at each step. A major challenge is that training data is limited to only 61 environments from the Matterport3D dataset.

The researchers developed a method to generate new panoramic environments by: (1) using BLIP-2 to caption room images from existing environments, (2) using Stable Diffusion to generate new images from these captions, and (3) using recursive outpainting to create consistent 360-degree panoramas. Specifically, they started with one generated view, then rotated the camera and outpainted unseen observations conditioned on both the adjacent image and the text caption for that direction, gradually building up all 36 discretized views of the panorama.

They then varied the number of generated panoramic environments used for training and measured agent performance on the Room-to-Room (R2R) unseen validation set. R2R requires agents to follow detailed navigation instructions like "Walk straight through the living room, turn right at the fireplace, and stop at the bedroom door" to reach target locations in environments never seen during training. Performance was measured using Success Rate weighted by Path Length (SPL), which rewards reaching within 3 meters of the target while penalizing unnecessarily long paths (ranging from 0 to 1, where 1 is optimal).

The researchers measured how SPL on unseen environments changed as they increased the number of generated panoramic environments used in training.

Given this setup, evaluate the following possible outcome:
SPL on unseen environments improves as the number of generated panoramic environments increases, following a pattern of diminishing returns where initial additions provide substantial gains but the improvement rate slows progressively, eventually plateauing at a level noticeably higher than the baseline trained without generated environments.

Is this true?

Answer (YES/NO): NO